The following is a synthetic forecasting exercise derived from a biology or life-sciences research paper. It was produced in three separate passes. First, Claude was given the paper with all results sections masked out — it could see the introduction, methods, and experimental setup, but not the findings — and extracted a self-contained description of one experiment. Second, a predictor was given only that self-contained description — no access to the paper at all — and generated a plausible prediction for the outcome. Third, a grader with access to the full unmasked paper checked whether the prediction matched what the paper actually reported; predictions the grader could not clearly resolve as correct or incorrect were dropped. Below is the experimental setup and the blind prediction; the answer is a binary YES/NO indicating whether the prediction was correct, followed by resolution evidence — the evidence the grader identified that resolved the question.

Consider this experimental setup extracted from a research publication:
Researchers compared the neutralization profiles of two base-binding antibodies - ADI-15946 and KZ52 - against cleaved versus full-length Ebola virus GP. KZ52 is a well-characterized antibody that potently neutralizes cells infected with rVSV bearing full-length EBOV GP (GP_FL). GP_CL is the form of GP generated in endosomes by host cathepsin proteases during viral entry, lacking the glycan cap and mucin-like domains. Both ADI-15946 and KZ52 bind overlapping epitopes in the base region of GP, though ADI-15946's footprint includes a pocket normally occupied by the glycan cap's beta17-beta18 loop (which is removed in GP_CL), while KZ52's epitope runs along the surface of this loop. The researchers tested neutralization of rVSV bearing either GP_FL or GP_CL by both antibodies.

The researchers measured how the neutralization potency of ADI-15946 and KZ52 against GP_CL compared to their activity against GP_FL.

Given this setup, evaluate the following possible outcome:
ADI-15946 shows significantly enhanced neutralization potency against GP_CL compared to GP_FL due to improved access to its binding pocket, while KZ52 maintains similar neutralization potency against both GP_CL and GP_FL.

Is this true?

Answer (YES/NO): NO